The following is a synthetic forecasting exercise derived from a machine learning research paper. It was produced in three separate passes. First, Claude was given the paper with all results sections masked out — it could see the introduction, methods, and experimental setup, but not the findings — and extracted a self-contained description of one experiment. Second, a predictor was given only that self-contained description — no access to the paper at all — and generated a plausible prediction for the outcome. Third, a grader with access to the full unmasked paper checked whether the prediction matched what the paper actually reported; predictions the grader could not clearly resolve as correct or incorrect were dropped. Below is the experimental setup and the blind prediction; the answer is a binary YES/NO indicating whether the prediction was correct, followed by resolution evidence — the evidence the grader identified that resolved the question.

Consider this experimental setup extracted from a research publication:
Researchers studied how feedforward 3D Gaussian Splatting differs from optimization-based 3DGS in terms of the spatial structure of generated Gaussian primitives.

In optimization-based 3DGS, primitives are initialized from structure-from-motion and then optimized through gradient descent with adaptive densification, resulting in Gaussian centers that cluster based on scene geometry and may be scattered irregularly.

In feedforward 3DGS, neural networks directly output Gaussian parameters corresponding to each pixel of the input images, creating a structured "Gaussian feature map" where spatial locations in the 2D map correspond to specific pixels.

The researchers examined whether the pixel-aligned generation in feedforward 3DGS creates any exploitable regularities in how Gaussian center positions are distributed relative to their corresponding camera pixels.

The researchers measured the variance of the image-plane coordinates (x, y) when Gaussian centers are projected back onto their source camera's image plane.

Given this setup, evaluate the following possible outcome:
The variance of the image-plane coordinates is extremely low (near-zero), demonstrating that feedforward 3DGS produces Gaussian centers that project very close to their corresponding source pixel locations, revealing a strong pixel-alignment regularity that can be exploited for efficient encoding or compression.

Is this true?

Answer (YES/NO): YES